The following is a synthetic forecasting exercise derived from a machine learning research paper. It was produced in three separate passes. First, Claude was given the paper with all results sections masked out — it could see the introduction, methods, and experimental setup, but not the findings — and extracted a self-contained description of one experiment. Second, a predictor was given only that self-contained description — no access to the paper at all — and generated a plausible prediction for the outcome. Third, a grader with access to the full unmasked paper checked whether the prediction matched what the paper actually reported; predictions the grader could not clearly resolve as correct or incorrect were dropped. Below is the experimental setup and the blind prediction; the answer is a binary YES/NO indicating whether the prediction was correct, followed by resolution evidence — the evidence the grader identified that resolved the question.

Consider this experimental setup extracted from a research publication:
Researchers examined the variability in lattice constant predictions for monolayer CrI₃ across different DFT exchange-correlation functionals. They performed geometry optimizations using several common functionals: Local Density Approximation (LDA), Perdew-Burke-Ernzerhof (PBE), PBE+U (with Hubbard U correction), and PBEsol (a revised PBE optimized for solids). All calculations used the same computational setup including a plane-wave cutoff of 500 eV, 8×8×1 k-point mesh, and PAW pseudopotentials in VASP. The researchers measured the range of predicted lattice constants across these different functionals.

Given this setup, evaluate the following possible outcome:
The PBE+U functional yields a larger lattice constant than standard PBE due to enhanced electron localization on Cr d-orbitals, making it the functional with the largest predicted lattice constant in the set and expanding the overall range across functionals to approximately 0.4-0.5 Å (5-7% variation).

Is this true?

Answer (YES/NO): NO